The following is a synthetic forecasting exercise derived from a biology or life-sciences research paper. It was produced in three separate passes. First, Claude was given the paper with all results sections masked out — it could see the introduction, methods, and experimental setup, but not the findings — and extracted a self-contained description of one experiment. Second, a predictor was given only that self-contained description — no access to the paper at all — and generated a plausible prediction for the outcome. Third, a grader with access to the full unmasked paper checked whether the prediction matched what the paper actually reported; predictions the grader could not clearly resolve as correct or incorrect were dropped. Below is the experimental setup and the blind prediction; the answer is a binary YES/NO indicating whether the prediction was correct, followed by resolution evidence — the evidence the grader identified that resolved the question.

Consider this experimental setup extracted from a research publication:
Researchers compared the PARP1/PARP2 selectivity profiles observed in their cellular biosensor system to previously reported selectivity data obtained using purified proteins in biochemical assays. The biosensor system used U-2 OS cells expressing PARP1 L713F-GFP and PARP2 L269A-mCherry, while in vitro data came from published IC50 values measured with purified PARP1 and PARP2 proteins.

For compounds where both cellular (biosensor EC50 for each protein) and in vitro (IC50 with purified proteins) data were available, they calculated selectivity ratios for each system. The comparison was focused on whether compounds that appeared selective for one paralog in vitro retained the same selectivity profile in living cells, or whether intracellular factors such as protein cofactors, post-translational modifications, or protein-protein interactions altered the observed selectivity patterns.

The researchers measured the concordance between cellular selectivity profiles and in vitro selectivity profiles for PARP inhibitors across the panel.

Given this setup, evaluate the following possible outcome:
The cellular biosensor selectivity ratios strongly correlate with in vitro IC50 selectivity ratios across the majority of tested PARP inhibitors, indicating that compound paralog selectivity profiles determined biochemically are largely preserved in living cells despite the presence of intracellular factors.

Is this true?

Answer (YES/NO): NO